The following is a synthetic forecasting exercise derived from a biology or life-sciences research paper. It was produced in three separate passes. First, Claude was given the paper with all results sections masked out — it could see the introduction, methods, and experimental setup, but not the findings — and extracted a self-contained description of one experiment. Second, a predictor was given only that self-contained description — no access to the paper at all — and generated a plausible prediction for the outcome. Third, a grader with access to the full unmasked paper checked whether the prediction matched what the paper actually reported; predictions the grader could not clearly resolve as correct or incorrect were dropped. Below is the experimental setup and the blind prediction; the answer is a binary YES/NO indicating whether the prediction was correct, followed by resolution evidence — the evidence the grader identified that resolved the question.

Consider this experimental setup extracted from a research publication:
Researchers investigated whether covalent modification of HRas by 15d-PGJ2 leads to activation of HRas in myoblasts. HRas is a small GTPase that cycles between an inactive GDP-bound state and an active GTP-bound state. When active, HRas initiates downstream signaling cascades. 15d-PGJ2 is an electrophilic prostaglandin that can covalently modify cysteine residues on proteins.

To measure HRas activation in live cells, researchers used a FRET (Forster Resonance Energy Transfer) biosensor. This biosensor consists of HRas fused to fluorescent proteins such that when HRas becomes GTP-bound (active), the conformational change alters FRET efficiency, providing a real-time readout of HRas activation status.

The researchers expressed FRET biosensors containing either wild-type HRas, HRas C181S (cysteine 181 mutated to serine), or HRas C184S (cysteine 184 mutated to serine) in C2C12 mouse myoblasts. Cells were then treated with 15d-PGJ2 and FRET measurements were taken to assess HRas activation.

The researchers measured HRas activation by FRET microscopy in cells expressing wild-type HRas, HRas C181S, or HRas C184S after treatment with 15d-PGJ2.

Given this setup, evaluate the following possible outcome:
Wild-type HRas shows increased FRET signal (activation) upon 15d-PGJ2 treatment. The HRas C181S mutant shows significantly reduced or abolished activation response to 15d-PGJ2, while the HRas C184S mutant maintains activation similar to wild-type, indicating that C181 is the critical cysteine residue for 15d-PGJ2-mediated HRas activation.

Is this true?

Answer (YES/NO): NO